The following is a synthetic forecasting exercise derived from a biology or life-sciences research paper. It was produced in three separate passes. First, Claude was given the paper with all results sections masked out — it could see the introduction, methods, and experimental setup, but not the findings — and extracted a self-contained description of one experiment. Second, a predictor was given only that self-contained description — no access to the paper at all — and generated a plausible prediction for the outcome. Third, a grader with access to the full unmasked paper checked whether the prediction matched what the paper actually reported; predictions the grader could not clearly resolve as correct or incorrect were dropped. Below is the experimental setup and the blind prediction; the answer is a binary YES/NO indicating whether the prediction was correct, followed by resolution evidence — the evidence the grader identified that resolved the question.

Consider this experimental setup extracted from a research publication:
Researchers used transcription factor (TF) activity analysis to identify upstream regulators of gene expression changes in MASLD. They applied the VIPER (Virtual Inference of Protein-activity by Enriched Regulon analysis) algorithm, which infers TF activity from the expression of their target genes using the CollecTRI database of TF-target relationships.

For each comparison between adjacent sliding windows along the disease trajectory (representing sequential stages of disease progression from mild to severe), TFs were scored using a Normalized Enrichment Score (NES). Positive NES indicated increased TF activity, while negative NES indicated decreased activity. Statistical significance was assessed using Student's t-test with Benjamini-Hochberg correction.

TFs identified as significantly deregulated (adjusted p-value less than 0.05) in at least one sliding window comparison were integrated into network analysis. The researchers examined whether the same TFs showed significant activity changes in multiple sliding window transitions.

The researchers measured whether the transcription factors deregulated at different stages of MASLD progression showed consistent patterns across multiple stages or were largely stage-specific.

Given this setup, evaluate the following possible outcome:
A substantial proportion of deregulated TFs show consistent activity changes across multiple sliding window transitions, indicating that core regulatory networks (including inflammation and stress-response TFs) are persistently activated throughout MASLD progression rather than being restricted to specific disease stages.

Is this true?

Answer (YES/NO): YES